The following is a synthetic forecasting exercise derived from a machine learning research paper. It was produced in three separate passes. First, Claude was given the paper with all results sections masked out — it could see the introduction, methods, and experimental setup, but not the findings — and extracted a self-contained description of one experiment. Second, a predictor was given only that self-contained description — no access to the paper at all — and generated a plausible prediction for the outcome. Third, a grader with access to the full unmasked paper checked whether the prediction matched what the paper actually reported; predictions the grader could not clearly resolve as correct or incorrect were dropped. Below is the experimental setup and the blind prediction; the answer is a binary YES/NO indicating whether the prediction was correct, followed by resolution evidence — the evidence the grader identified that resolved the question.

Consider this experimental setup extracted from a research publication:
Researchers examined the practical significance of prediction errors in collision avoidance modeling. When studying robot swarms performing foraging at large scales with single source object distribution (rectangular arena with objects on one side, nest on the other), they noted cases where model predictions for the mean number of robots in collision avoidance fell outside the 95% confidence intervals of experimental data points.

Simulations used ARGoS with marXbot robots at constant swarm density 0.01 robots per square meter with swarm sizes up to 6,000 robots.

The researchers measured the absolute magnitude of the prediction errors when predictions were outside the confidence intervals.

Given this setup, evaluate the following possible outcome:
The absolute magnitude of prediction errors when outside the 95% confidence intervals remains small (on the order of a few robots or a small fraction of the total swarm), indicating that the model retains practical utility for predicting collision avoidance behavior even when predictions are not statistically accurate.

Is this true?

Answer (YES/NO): YES